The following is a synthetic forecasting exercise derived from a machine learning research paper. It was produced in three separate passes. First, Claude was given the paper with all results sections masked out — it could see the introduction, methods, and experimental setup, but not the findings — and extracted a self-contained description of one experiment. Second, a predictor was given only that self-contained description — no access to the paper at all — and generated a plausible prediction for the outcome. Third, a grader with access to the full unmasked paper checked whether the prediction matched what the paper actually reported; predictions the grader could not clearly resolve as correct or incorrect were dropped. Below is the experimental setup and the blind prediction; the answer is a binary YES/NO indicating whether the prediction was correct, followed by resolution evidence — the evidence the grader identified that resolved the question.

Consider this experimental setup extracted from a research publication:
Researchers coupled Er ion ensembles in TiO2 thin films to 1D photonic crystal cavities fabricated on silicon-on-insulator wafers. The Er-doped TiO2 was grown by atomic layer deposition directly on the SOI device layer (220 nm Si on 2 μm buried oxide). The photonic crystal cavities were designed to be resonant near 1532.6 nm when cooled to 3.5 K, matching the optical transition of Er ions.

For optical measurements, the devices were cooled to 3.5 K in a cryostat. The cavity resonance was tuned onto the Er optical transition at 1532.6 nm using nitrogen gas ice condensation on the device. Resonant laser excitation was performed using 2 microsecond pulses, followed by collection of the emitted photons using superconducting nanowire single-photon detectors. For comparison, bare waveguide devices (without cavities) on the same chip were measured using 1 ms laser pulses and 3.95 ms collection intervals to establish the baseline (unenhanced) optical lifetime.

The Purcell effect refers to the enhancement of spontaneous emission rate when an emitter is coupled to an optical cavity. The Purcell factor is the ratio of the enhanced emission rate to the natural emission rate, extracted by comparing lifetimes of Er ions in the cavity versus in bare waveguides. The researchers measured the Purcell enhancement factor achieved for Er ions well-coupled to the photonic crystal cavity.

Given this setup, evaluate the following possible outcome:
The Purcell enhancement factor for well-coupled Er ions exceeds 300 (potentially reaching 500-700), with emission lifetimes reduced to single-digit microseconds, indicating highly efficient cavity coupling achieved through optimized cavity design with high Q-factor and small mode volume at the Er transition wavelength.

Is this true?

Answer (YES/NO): NO